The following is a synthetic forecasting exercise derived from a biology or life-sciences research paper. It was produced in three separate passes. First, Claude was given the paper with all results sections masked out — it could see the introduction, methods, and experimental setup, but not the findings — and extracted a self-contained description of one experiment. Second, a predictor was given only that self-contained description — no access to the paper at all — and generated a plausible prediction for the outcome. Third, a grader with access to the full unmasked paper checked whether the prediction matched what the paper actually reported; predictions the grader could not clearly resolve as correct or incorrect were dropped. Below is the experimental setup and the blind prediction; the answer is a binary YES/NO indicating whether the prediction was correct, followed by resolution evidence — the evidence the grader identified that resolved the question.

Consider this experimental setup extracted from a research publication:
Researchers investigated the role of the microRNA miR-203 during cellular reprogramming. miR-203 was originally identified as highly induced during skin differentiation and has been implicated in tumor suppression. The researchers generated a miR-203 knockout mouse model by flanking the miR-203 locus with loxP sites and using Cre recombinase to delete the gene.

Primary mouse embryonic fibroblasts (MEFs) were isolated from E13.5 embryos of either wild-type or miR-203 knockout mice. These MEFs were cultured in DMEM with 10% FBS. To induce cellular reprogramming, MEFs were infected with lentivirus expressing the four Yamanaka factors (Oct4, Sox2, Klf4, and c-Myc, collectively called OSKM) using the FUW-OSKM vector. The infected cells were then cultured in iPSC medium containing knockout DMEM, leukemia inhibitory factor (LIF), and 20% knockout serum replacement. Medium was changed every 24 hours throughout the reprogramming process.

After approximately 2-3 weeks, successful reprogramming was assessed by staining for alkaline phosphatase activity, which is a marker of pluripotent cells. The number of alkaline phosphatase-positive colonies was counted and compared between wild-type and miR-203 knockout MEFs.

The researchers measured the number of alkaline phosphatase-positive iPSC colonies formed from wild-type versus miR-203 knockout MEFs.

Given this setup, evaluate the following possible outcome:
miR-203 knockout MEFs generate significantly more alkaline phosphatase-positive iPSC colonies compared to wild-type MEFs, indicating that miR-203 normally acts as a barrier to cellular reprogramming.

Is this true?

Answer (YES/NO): YES